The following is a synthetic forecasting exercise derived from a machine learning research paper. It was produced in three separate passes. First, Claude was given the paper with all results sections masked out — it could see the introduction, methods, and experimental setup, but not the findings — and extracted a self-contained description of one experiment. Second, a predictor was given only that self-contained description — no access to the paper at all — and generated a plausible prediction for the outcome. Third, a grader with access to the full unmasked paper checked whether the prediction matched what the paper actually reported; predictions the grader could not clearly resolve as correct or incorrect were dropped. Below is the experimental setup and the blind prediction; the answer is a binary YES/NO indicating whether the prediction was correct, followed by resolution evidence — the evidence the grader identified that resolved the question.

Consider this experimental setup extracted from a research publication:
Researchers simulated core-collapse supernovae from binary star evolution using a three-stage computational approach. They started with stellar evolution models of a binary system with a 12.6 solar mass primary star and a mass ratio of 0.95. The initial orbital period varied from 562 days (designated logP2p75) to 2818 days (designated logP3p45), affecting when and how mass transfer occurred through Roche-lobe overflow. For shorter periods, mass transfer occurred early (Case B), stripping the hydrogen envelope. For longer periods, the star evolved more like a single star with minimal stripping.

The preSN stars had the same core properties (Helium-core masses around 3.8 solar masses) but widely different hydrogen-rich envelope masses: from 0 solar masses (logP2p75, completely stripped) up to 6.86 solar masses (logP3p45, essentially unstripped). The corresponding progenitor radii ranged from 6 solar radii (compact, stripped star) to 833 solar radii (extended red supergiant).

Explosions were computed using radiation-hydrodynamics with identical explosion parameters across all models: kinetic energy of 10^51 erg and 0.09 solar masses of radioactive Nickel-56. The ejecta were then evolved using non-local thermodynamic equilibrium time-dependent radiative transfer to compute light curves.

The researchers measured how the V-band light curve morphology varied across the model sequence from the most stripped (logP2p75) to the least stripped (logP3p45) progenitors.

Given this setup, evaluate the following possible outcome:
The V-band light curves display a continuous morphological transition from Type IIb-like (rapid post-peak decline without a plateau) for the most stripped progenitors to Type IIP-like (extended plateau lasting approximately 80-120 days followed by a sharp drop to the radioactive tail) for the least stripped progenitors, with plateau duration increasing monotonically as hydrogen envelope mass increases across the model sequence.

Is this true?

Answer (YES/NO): NO